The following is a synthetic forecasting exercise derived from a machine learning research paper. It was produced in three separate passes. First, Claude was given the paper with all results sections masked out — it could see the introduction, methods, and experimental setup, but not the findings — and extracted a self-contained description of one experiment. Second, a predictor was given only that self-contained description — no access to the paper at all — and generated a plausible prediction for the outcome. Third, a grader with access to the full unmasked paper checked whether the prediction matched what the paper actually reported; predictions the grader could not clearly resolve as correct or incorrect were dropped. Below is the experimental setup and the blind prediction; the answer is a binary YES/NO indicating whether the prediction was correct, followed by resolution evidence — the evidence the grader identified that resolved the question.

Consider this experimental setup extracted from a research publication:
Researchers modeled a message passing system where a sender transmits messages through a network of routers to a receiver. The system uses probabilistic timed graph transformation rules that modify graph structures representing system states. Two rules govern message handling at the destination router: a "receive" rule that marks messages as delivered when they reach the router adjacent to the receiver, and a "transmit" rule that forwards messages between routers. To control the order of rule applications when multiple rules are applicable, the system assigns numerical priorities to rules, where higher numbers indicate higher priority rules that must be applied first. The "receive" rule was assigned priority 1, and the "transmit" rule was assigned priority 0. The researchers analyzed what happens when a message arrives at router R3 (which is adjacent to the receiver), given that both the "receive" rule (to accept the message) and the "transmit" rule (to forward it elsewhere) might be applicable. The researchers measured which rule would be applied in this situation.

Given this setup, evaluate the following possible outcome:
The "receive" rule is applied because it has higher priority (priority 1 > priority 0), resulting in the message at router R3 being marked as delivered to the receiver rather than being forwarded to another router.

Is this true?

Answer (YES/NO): YES